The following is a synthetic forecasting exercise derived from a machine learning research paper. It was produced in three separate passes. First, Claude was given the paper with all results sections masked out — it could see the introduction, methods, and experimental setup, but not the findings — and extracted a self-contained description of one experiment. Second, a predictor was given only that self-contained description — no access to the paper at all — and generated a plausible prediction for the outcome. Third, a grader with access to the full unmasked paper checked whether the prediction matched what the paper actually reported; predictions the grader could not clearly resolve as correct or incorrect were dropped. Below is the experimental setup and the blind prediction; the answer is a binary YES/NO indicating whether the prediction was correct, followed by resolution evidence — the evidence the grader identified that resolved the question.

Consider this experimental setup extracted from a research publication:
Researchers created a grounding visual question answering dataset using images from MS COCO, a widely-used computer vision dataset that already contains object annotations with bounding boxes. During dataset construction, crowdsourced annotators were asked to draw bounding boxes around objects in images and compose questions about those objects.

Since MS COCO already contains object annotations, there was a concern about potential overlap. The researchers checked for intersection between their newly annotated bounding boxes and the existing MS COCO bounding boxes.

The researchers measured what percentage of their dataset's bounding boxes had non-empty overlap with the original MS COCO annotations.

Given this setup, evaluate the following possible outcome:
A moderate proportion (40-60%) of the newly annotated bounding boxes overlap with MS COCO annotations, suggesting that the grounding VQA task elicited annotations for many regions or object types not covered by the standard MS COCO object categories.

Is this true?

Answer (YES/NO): NO